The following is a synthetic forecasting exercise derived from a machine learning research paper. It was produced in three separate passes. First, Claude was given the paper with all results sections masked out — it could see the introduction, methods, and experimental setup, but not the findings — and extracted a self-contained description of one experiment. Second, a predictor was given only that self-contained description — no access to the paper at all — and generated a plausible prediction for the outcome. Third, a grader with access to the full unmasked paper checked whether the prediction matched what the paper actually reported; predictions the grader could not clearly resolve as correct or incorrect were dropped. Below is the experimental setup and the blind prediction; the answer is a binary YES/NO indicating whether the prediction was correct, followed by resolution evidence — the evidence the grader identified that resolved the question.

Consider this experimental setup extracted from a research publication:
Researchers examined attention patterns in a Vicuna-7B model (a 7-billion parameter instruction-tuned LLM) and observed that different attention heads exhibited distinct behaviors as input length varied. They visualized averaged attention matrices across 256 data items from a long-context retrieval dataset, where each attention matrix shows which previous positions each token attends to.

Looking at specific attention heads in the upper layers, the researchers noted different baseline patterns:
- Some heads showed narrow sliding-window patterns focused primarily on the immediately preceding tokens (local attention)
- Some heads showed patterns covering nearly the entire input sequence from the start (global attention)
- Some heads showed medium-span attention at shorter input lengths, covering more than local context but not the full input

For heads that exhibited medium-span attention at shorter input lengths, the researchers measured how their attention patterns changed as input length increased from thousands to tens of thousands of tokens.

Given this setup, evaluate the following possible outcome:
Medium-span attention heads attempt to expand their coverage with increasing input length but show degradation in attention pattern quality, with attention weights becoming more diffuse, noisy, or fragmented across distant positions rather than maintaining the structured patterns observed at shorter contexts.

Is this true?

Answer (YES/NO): NO